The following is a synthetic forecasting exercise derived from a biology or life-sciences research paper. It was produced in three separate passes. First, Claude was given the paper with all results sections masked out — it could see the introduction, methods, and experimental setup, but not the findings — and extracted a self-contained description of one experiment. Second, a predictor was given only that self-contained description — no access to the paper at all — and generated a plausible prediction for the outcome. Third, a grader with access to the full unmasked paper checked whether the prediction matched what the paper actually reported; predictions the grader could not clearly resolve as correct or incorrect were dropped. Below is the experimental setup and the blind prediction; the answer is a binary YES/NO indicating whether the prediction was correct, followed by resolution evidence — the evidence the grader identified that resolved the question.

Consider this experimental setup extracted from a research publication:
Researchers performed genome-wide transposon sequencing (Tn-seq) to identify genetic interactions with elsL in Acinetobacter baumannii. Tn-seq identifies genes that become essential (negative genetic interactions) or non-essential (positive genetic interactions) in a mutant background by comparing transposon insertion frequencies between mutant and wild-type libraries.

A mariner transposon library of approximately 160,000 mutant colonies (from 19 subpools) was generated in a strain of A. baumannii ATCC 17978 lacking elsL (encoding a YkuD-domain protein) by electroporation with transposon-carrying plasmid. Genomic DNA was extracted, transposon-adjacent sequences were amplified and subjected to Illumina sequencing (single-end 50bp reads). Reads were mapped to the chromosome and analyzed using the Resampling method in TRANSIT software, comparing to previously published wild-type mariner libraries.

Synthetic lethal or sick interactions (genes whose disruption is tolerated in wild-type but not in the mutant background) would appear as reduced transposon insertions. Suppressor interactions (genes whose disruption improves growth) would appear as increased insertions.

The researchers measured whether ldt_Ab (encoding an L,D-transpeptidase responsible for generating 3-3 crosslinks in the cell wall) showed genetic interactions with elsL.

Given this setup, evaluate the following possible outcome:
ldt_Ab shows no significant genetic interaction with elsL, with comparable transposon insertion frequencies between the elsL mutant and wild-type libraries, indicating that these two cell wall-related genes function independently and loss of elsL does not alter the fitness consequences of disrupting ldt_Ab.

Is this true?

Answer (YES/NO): NO